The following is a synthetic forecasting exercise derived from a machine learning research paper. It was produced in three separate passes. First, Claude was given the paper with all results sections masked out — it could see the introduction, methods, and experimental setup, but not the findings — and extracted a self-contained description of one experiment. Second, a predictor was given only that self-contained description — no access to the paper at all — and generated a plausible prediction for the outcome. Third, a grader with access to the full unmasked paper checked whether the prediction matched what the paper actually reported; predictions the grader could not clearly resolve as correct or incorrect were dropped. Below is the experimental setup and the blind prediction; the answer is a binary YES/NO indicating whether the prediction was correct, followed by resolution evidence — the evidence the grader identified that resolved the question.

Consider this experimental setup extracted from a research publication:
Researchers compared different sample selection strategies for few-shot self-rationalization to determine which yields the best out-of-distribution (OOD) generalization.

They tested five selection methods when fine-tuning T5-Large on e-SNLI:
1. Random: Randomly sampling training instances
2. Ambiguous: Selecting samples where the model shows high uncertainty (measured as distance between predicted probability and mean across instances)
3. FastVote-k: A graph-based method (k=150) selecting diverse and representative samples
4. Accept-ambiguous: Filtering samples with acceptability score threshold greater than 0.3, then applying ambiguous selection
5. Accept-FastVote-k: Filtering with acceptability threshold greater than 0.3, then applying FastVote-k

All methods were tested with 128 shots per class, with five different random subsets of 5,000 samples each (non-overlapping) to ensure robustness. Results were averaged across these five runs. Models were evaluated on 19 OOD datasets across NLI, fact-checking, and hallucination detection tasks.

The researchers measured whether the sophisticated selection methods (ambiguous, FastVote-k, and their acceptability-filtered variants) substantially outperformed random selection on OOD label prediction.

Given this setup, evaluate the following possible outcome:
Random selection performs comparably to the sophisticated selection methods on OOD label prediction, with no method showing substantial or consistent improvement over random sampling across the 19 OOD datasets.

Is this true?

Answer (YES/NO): YES